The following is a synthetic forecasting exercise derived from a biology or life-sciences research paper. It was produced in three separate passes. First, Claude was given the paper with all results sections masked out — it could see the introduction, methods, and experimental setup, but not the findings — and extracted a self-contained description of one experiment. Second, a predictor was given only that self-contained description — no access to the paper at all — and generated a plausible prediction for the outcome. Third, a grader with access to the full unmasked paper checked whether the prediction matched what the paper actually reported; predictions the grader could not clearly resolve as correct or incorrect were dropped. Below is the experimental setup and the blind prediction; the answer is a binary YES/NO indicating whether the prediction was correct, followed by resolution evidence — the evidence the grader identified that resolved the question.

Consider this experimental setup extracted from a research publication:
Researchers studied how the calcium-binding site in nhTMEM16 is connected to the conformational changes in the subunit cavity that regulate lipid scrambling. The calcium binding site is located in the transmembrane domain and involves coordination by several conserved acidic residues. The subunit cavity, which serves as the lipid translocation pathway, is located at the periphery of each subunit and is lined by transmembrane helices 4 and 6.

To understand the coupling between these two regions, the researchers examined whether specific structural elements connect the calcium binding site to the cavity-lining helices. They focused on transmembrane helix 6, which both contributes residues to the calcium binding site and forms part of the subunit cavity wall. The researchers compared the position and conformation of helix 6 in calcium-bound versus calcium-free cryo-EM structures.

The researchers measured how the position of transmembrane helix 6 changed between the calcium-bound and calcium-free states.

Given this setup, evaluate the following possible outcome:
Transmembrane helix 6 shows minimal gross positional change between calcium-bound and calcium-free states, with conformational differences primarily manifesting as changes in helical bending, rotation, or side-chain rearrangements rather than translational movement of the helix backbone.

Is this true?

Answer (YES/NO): NO